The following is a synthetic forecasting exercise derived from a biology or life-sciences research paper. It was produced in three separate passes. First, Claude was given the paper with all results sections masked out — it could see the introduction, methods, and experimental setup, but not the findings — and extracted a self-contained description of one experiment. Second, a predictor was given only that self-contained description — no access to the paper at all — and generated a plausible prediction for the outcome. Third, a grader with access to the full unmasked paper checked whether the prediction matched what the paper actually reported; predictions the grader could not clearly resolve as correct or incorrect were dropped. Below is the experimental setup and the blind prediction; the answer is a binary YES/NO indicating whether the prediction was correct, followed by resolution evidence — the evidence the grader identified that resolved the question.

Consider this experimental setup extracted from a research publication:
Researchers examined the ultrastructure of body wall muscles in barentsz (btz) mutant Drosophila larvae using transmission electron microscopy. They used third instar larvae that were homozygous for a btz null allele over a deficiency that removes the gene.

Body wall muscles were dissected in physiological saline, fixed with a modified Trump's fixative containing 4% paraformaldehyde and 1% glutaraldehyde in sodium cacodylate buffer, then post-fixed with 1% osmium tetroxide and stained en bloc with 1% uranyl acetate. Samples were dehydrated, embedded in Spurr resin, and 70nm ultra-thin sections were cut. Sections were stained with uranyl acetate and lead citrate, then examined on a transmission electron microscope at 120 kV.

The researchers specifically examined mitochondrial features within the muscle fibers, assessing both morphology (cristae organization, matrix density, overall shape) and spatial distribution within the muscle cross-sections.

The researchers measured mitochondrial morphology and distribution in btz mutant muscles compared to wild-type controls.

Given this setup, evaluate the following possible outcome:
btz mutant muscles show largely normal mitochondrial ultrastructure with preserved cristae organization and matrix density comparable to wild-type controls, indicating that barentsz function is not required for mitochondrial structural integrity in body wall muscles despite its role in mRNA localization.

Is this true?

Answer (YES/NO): NO